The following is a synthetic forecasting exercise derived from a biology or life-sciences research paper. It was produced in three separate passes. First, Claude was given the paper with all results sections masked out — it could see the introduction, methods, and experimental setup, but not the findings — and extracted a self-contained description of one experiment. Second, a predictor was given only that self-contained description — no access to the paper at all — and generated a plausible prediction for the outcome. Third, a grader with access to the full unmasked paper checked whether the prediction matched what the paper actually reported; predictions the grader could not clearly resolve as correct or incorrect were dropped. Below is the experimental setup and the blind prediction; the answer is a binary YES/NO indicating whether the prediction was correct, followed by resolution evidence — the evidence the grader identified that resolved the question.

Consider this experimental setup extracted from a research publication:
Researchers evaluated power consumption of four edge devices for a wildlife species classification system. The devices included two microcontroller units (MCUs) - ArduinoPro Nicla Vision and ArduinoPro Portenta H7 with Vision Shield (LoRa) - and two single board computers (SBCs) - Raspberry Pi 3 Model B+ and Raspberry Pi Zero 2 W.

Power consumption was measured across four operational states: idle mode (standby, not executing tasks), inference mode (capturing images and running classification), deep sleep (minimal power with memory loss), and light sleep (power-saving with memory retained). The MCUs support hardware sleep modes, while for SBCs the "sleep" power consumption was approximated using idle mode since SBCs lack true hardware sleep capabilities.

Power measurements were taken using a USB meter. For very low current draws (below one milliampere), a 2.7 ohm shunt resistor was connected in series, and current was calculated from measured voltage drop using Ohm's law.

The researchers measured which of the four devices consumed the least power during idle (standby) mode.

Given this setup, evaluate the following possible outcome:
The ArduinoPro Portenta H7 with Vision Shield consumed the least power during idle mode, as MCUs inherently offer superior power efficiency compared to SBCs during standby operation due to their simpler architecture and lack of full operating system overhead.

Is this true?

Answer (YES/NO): YES